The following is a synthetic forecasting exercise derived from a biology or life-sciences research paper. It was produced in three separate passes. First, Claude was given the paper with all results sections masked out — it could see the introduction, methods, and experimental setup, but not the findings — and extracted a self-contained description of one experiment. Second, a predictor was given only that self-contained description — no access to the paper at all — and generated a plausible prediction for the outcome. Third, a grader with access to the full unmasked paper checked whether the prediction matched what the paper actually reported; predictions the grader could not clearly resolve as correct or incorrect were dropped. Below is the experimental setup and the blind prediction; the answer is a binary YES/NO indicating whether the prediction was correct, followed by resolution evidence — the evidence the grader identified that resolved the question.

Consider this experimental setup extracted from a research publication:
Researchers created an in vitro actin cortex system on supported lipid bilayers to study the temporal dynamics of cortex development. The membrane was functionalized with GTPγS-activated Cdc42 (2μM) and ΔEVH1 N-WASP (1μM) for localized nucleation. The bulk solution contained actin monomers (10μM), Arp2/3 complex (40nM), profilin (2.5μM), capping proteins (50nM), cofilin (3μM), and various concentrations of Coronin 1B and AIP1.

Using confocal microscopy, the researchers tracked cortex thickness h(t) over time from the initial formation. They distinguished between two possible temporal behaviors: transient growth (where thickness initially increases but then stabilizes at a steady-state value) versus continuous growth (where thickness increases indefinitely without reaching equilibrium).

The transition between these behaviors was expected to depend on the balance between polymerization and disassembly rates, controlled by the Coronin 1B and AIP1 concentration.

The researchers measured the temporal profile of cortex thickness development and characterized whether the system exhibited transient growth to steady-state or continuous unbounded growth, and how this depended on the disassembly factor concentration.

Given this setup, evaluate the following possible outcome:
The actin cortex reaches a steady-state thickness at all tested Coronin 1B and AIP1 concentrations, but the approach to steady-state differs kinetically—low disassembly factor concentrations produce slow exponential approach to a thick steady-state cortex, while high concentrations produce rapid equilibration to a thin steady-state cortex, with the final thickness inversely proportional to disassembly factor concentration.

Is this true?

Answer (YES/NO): NO